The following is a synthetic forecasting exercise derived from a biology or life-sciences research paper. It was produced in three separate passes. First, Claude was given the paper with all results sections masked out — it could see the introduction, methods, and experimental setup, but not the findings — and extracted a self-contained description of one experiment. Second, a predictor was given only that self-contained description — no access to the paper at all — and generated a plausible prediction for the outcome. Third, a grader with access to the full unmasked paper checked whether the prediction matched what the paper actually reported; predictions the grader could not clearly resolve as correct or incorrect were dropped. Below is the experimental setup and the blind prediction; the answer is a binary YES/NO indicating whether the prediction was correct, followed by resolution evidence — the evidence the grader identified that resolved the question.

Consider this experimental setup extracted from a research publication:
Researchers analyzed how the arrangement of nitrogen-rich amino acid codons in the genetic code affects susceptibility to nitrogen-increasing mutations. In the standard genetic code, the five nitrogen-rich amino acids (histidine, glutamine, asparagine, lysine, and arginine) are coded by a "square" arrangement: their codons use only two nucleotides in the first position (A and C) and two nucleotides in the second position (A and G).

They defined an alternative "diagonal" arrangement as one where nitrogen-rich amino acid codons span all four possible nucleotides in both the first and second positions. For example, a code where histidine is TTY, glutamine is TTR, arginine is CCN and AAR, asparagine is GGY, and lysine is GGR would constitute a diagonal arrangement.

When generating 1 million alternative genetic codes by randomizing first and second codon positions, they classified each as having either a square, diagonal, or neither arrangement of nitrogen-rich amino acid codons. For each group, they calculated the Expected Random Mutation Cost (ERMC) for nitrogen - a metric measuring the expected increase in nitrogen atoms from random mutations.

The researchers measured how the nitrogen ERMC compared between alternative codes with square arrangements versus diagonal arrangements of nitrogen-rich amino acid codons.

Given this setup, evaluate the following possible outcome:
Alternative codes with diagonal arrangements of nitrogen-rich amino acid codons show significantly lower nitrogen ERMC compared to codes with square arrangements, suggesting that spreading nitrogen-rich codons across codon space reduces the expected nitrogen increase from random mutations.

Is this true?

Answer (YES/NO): NO